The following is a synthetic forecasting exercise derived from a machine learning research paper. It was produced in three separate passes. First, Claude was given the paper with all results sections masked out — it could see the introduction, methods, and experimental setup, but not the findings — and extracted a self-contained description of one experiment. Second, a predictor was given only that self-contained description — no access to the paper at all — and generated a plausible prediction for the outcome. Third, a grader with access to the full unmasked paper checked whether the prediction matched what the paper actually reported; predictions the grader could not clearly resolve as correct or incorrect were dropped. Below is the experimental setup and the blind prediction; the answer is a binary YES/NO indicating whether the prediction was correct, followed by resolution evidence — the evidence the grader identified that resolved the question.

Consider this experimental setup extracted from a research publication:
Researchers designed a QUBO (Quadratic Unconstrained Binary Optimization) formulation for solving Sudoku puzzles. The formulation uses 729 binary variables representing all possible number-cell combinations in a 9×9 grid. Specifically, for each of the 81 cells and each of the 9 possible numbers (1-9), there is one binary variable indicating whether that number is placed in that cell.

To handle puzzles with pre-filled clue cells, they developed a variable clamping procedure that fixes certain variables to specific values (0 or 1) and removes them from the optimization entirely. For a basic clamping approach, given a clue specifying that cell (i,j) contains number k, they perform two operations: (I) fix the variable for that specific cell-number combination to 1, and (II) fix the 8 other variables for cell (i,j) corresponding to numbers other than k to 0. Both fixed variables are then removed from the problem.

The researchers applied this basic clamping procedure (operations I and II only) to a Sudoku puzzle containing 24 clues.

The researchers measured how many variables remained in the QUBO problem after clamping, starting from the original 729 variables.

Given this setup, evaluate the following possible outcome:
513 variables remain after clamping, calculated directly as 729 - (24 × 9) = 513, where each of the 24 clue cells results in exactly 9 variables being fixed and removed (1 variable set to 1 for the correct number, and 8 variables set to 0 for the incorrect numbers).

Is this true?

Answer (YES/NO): YES